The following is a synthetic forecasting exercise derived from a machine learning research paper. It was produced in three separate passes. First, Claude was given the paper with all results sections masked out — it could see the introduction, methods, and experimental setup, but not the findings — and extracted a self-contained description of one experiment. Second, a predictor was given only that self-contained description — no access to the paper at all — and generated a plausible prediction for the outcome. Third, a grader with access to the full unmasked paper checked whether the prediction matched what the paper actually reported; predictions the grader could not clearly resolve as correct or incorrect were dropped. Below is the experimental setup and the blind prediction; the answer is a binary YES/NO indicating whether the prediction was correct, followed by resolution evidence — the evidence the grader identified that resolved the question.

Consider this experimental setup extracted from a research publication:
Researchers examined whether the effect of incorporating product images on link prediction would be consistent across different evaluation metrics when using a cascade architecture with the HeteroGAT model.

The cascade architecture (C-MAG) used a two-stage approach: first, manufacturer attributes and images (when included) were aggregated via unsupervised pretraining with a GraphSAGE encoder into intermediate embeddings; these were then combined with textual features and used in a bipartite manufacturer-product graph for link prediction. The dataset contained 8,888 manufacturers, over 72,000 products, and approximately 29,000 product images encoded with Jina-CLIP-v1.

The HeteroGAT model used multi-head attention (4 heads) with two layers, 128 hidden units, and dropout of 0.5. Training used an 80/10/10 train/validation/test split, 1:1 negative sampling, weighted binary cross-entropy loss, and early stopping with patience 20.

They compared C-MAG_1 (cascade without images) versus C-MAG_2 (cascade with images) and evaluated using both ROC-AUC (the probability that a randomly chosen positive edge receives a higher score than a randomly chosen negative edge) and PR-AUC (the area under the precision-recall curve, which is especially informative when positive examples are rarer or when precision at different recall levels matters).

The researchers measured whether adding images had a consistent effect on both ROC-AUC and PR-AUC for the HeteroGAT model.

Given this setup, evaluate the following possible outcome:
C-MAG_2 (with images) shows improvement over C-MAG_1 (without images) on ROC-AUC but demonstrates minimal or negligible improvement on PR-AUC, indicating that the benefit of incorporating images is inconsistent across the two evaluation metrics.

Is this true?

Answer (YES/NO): NO